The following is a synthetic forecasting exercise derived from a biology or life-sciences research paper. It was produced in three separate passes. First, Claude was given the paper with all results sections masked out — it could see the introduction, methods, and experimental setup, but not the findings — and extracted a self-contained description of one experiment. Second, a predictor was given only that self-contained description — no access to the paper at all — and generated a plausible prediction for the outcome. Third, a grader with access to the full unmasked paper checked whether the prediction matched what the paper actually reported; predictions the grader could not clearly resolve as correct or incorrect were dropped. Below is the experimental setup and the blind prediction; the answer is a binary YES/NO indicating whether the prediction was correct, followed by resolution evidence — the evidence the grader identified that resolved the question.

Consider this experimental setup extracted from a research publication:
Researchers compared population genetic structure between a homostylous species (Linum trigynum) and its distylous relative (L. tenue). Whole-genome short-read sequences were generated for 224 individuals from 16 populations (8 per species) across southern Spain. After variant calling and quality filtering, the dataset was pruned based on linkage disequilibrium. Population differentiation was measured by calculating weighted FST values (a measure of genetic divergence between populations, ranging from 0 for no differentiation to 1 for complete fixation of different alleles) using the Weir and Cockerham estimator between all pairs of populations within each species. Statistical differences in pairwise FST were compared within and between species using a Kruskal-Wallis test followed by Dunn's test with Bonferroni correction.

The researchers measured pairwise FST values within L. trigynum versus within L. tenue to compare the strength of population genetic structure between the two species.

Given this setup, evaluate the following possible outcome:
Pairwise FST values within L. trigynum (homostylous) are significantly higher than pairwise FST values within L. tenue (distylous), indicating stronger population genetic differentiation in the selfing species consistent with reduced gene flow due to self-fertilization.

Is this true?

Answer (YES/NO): YES